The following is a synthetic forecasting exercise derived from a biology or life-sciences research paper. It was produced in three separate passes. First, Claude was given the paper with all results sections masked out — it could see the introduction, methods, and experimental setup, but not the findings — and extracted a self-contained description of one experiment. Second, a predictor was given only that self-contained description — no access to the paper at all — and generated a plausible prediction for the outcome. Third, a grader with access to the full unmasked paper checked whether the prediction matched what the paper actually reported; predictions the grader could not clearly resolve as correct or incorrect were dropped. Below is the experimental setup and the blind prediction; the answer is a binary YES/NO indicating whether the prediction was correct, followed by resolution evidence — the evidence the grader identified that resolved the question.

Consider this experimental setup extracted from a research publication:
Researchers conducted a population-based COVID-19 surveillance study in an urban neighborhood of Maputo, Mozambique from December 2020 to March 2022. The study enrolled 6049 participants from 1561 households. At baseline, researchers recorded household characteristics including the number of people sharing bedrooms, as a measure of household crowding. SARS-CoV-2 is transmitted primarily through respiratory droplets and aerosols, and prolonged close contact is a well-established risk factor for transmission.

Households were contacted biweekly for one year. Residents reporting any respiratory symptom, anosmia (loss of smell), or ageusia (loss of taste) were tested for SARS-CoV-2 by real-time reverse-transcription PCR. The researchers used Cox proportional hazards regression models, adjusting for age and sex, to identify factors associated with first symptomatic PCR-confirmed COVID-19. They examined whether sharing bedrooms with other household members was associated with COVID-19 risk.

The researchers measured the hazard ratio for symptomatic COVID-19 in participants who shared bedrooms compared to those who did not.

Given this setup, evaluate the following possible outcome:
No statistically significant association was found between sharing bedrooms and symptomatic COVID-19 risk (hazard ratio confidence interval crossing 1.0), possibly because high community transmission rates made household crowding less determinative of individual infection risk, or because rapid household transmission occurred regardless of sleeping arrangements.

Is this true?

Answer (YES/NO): NO